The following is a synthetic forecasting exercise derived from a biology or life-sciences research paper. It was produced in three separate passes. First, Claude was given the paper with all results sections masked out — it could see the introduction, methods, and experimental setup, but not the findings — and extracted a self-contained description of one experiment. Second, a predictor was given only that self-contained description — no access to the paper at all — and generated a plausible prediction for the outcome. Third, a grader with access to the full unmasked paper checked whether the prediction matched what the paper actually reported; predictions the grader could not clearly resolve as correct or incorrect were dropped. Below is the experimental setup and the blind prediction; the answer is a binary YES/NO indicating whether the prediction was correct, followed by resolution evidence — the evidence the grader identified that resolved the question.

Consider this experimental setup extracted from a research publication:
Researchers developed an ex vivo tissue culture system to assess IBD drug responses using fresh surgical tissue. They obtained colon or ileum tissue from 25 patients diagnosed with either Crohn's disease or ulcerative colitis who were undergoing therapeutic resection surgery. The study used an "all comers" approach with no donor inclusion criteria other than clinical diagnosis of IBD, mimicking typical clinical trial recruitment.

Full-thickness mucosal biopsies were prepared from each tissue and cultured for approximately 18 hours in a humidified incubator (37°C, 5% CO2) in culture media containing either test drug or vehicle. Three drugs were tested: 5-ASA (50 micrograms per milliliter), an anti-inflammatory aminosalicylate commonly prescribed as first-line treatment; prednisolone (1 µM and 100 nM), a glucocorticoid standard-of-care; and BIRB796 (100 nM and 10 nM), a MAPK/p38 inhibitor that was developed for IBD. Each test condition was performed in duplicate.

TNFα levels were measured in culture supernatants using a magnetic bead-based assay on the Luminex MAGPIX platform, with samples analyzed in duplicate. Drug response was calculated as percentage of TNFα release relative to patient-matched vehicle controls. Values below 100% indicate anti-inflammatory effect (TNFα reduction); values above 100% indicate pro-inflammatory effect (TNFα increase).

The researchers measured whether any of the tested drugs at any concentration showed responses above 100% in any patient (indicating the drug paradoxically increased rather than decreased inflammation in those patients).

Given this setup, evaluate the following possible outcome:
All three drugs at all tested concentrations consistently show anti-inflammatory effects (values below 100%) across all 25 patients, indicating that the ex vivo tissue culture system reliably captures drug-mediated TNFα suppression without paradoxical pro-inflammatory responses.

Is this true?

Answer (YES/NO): NO